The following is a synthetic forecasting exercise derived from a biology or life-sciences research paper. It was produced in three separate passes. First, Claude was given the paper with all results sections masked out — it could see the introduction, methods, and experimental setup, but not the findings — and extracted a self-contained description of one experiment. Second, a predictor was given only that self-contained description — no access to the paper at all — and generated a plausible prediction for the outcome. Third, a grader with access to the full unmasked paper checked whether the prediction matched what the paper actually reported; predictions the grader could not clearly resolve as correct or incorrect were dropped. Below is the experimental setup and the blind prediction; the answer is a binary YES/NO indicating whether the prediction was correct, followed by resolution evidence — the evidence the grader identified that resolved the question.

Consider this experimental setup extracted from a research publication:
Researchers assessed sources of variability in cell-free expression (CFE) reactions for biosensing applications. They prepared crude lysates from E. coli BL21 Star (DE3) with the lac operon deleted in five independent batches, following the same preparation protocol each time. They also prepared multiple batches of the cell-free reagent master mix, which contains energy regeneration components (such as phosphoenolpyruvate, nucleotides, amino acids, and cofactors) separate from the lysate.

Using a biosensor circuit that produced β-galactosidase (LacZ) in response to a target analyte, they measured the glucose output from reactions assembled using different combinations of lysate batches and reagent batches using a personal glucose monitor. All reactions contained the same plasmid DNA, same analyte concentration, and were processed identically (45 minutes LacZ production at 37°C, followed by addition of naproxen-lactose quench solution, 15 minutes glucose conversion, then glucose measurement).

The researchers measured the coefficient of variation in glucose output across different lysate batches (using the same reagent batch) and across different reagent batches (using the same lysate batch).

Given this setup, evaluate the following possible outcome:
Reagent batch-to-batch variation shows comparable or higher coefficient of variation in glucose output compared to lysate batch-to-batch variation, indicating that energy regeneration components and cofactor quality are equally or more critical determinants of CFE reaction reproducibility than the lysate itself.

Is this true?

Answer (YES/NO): YES